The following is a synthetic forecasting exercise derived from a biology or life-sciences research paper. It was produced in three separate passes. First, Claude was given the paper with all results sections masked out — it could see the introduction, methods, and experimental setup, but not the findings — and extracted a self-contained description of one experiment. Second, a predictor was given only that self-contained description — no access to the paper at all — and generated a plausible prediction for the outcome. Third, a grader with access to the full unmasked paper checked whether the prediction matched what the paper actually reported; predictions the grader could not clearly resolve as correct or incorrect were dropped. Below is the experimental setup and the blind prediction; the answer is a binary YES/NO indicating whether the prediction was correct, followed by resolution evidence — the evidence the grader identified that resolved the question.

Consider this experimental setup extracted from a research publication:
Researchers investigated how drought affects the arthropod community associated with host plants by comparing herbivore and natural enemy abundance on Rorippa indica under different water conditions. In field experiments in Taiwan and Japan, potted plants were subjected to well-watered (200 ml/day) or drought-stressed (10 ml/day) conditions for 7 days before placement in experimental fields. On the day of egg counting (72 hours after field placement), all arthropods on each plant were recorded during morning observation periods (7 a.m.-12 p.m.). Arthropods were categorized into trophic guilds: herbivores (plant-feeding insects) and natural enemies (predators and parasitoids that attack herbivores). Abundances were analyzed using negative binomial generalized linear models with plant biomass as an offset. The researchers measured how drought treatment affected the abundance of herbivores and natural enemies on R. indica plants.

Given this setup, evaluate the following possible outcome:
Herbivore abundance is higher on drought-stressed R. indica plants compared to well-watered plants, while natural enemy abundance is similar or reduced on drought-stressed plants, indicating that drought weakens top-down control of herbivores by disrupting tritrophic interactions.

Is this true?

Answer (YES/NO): NO